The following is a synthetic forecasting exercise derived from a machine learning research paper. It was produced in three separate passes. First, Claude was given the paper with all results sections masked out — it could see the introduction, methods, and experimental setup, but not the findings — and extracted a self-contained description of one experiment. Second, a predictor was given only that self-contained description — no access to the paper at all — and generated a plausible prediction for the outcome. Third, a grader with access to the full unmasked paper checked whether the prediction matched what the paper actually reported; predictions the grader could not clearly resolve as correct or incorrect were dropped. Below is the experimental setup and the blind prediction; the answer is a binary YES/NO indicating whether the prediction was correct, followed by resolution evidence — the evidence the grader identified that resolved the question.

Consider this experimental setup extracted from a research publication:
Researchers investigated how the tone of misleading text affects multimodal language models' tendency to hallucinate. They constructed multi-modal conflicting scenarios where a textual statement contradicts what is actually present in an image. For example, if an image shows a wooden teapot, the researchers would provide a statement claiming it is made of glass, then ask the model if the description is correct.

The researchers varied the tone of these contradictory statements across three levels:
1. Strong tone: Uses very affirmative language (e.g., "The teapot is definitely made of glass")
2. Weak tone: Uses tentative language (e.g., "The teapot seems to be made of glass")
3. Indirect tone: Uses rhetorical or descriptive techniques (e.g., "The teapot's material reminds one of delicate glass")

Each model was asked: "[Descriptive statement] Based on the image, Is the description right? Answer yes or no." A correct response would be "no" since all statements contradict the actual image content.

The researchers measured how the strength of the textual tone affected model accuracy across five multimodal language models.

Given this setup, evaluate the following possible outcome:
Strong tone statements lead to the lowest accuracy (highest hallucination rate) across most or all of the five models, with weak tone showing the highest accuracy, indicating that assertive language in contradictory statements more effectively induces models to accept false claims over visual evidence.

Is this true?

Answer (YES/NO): NO